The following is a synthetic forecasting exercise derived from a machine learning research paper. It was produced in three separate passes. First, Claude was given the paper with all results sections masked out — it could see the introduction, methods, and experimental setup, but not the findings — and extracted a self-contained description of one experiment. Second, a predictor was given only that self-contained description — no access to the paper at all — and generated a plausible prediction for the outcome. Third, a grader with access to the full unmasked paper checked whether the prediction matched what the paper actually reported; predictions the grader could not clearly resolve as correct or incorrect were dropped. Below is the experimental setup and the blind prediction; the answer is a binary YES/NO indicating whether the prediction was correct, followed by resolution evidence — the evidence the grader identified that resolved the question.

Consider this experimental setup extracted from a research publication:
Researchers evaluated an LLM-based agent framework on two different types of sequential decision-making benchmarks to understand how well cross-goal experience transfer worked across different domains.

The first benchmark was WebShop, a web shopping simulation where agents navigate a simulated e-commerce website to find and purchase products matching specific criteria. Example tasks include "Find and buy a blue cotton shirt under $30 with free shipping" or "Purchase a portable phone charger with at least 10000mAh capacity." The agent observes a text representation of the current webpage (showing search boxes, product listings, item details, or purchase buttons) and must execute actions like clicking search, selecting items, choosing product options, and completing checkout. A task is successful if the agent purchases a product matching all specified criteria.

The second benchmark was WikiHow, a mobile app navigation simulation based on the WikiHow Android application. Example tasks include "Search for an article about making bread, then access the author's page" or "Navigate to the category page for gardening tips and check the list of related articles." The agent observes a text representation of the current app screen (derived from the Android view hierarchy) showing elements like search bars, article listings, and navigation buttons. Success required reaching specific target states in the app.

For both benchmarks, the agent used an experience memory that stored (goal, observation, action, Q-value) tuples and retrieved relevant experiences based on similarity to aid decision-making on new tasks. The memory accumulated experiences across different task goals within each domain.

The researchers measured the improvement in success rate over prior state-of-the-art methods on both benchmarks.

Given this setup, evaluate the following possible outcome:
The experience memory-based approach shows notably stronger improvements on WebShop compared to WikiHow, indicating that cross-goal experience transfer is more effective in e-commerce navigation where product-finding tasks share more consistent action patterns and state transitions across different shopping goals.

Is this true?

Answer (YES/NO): NO